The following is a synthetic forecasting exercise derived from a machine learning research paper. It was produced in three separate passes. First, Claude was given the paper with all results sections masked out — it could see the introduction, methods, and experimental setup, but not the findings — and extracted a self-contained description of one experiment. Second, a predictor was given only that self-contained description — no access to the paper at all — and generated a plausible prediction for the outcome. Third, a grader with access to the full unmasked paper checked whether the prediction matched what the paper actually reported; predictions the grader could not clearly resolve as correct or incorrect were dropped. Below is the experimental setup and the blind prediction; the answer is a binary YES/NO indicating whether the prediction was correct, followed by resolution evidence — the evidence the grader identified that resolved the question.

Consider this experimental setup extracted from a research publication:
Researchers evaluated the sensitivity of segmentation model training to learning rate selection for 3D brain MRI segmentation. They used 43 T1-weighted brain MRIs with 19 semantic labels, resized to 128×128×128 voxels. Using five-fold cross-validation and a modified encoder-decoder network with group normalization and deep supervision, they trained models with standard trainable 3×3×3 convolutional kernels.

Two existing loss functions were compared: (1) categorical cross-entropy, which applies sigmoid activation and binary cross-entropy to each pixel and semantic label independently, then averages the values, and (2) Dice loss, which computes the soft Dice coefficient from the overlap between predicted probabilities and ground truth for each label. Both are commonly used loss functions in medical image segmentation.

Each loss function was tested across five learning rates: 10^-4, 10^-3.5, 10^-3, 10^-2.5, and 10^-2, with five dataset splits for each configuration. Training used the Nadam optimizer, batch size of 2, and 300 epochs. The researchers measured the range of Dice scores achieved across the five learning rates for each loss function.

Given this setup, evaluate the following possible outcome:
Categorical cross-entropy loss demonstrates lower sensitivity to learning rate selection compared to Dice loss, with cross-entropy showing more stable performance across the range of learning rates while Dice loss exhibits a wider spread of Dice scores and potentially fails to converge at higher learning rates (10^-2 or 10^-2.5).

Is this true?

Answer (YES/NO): YES